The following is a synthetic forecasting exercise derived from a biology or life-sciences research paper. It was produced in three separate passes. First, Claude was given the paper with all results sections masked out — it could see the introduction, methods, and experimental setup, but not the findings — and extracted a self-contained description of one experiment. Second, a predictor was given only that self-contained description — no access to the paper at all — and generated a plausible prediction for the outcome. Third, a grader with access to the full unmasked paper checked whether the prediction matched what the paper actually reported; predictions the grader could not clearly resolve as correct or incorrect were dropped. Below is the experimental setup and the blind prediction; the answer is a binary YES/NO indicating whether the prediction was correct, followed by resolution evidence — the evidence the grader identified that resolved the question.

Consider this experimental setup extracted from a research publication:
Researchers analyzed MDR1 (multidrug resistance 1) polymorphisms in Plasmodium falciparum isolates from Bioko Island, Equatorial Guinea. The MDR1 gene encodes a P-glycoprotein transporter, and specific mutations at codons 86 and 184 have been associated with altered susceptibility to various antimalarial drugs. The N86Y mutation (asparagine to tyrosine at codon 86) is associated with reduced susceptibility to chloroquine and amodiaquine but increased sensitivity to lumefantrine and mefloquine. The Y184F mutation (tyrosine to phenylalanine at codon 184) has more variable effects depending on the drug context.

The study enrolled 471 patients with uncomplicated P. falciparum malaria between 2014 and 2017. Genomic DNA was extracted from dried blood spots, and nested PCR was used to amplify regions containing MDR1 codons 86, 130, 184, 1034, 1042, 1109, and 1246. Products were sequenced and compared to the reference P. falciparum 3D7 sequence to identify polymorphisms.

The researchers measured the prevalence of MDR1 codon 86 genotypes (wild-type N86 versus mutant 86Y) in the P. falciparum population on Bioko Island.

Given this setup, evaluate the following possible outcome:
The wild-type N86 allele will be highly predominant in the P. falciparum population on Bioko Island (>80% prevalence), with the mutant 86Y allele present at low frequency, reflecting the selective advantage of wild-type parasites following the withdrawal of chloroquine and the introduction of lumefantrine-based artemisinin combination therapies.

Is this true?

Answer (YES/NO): NO